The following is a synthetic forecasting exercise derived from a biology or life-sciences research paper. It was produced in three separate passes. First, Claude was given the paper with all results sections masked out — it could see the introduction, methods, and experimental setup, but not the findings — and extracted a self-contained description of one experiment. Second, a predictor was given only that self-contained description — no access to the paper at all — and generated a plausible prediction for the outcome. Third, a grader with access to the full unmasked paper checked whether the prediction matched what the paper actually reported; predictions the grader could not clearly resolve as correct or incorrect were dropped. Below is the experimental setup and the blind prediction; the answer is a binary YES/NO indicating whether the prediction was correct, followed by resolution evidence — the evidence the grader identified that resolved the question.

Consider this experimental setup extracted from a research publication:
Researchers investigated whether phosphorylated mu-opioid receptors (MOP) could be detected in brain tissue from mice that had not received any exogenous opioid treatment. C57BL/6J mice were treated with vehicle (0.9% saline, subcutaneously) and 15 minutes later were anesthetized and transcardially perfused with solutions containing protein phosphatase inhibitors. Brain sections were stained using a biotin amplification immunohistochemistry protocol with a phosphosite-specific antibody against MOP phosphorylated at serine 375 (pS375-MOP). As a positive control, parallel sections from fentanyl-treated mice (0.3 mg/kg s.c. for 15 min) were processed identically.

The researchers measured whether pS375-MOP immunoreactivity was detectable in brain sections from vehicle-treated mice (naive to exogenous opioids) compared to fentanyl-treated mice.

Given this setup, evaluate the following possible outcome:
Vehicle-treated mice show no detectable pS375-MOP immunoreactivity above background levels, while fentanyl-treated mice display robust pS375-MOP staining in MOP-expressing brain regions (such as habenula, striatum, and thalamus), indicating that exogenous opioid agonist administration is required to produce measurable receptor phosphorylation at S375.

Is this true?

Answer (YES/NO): NO